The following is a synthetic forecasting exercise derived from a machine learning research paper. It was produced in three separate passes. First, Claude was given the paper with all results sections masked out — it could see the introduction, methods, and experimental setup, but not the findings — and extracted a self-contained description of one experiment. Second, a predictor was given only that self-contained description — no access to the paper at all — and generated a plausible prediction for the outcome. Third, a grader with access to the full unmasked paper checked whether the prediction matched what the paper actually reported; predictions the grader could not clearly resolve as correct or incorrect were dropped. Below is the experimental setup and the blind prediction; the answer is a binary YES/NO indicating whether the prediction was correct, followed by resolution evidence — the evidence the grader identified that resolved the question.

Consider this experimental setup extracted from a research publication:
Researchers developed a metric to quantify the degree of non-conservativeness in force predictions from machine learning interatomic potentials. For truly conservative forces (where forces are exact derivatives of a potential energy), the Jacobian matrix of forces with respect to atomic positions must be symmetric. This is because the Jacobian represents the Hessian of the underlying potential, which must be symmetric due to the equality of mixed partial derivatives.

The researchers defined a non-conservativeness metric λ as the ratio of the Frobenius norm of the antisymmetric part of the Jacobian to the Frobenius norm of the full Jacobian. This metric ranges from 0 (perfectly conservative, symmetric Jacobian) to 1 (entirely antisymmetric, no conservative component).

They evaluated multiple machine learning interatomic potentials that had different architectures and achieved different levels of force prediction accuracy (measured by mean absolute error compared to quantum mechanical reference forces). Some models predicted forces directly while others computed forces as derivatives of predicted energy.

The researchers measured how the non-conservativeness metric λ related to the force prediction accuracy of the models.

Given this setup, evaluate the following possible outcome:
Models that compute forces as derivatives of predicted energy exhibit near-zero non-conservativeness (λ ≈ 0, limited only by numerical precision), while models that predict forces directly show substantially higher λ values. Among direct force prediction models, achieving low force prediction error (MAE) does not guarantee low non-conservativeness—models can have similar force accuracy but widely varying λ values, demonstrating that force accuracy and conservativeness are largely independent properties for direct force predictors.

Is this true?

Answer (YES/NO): NO